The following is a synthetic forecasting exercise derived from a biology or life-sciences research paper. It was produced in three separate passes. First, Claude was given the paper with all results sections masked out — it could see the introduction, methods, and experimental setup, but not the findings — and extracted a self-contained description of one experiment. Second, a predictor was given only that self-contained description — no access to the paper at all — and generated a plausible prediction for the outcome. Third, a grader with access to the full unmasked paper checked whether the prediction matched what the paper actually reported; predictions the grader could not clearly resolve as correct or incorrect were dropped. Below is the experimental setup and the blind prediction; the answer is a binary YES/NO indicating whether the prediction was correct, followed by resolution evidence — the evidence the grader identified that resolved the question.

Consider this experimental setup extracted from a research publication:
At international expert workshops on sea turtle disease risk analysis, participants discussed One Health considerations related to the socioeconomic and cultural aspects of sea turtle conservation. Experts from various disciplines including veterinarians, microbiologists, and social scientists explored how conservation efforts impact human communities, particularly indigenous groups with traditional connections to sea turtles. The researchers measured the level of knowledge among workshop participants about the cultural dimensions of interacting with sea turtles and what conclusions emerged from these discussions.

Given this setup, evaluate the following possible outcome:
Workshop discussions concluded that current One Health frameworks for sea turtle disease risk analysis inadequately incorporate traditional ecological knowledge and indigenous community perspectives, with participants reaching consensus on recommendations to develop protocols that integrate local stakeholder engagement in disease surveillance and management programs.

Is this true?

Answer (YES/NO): NO